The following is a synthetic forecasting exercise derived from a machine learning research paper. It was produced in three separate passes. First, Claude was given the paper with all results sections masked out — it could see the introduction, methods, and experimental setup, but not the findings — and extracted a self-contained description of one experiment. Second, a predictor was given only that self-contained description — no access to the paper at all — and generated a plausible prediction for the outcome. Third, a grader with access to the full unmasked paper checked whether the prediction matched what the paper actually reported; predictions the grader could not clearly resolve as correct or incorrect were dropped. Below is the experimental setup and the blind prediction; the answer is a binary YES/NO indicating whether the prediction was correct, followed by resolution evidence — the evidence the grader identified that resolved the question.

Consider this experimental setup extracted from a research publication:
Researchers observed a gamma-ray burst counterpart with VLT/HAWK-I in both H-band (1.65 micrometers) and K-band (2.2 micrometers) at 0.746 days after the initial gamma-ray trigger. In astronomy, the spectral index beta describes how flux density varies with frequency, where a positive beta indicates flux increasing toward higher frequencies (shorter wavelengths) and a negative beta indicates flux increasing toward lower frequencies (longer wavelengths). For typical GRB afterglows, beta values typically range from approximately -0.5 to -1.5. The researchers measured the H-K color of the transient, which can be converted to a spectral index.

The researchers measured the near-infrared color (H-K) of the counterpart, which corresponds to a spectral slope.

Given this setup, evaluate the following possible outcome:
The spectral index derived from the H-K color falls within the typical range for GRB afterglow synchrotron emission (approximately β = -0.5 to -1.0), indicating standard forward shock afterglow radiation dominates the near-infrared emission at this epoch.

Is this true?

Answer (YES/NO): NO